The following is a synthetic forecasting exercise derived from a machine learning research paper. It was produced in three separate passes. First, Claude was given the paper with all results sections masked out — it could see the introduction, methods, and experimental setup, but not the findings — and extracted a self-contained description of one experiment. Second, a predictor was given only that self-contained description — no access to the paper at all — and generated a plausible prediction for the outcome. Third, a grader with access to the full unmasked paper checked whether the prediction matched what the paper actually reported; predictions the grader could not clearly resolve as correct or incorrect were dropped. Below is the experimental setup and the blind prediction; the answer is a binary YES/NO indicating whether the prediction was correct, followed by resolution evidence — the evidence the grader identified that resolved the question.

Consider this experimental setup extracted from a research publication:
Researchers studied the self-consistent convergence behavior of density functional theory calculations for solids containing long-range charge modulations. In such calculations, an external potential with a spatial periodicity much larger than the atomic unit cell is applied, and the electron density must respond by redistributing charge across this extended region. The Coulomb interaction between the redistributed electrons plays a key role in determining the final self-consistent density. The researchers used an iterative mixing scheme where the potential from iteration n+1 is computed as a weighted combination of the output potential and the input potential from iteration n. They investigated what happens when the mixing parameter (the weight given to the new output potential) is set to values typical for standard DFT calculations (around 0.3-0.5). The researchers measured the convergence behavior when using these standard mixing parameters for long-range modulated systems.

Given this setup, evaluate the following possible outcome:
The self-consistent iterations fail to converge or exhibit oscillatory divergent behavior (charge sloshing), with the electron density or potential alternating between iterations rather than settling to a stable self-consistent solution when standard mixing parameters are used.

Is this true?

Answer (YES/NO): YES